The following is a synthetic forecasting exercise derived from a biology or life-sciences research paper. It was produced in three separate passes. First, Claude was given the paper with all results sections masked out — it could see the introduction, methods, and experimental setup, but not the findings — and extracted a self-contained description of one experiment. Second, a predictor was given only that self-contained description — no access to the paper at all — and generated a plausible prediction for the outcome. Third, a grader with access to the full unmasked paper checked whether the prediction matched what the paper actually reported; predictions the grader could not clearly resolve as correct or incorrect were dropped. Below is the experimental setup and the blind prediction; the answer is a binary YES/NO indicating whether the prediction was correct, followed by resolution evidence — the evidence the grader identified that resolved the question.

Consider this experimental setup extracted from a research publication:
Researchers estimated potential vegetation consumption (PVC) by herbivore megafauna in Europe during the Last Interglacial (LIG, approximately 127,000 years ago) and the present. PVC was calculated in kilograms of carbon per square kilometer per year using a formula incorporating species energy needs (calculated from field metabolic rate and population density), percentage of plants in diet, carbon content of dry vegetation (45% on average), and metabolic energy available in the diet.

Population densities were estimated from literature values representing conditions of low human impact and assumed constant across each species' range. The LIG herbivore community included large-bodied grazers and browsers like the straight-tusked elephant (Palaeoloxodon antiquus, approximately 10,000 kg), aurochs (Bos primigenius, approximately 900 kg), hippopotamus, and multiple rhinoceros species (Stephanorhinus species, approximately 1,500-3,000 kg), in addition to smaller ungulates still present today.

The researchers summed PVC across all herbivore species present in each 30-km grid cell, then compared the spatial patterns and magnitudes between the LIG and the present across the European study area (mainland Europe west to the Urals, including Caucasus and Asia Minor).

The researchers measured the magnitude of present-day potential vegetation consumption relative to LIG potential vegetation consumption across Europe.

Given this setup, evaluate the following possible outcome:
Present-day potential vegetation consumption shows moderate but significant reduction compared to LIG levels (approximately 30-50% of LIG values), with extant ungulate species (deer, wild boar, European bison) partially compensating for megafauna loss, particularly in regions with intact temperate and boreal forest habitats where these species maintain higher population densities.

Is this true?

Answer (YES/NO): NO